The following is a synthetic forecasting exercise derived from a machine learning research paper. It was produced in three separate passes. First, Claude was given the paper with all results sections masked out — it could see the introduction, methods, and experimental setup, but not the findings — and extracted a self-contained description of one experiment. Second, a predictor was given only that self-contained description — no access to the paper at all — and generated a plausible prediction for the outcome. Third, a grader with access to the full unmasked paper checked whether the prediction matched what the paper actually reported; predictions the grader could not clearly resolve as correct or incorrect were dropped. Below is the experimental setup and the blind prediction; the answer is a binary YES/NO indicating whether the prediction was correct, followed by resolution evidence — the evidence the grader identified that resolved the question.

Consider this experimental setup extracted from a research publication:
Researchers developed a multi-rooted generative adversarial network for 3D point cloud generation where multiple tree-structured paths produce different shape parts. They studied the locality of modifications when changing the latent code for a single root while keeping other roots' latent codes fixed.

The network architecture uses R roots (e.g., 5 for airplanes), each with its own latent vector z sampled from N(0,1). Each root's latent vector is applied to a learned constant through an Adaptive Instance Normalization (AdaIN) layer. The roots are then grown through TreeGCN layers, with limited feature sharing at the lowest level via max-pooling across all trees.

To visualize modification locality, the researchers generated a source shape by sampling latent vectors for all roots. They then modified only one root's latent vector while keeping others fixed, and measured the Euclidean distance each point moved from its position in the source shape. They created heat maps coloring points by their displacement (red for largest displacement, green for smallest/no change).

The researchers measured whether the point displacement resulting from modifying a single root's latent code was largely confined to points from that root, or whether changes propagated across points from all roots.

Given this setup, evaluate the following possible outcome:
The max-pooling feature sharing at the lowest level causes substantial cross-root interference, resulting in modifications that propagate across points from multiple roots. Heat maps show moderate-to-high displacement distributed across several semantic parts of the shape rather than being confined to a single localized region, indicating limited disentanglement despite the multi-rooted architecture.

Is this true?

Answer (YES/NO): NO